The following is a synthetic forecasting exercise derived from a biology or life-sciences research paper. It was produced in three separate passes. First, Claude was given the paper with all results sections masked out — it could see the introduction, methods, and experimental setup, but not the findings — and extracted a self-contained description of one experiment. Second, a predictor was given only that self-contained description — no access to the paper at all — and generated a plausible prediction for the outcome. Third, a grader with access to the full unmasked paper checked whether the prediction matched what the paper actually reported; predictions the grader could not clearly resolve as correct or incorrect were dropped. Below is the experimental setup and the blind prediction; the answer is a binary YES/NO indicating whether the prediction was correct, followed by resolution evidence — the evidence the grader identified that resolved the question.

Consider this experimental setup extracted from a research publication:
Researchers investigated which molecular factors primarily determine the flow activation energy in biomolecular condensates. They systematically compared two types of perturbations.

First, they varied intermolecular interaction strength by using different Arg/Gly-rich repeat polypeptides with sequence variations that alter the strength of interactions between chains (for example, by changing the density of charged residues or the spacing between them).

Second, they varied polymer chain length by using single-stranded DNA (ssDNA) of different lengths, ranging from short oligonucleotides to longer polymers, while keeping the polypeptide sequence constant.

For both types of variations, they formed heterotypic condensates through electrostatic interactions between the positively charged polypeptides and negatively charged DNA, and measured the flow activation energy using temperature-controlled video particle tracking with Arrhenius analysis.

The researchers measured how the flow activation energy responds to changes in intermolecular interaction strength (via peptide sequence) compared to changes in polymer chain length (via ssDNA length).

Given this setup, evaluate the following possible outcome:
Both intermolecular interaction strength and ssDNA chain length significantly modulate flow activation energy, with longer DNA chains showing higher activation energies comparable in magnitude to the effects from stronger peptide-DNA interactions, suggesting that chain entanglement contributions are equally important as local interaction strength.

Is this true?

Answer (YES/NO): NO